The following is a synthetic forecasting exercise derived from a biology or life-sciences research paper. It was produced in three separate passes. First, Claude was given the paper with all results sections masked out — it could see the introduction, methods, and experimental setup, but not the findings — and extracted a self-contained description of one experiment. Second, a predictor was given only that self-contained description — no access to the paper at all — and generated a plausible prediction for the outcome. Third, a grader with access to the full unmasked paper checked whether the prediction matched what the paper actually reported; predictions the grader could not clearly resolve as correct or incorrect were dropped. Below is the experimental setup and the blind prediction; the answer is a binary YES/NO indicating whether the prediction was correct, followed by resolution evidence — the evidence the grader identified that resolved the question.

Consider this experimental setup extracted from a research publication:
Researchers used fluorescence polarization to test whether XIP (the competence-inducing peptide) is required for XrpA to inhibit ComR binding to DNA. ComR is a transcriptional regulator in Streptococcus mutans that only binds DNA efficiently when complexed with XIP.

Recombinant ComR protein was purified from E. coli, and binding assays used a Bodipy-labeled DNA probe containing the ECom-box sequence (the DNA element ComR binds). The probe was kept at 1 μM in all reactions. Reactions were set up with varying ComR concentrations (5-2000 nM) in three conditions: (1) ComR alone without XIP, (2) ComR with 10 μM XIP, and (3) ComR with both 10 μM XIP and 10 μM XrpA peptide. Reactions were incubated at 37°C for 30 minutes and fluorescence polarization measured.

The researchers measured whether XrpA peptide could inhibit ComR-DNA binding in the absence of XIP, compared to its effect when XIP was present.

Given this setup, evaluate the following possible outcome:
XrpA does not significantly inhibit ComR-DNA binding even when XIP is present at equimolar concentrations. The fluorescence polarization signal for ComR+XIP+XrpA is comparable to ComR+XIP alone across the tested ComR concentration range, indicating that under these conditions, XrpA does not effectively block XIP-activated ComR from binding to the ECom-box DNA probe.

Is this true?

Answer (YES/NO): NO